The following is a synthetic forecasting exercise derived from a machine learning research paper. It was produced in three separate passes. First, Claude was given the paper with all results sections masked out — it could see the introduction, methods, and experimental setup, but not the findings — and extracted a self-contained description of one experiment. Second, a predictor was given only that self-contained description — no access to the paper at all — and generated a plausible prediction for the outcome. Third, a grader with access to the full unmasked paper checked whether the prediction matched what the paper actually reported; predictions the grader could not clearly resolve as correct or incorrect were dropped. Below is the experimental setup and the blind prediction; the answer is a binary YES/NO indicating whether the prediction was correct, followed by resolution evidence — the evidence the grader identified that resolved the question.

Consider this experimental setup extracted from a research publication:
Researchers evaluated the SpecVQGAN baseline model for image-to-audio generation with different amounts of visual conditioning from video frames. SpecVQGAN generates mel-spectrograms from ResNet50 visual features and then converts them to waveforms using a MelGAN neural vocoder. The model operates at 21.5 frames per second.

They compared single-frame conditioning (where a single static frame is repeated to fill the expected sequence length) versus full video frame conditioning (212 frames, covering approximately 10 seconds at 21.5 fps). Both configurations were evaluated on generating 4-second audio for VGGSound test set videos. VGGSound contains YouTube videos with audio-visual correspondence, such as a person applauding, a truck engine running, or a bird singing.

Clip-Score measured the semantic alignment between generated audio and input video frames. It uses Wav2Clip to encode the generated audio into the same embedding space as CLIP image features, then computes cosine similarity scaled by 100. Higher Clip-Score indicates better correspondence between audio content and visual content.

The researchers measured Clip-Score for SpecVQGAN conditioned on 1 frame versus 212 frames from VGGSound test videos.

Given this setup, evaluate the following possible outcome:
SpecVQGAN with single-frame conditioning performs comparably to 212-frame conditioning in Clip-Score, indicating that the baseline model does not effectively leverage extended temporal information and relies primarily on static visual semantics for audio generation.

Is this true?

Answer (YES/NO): YES